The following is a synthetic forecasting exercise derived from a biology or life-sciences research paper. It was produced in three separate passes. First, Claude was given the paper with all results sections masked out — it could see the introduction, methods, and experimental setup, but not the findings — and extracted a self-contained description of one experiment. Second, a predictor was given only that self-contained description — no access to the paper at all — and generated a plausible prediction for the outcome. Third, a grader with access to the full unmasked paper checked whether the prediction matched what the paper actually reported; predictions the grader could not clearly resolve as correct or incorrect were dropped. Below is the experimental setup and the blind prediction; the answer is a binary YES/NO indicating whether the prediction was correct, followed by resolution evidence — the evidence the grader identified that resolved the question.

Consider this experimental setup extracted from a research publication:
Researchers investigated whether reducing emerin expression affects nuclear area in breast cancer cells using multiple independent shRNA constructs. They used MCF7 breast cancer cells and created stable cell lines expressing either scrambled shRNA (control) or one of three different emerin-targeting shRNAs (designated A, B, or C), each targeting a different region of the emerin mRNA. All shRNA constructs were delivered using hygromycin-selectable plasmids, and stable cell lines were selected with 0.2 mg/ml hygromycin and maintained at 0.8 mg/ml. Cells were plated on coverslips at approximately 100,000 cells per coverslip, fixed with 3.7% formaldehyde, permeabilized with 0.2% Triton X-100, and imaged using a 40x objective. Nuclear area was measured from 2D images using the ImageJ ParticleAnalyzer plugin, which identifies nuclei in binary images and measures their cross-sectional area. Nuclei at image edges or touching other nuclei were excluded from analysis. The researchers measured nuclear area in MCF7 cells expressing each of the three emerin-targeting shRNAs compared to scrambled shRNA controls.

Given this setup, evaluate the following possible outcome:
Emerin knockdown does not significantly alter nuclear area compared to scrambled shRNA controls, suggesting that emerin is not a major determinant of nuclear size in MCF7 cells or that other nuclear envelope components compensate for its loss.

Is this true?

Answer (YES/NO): NO